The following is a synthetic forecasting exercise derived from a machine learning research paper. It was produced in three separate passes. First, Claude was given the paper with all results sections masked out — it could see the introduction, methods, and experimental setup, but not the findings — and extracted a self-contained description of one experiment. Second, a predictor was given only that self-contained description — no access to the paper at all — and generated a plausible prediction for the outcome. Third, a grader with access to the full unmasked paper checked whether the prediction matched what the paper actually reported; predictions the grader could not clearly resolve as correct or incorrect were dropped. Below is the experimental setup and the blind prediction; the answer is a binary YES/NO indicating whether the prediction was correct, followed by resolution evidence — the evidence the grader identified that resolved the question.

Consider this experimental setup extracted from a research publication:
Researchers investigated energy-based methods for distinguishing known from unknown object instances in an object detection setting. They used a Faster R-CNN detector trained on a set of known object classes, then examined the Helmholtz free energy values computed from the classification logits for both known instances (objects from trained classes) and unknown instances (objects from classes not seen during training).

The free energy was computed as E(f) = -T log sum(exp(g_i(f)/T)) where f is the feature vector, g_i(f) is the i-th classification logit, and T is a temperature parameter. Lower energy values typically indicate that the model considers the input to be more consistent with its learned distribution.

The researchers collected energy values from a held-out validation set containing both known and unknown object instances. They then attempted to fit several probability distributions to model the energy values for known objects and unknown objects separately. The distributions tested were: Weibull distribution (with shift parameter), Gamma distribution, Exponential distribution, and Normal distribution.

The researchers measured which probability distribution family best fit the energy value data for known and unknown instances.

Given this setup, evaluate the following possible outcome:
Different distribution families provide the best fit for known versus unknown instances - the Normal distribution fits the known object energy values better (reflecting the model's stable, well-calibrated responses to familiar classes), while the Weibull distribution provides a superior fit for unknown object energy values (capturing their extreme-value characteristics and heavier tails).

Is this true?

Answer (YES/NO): NO